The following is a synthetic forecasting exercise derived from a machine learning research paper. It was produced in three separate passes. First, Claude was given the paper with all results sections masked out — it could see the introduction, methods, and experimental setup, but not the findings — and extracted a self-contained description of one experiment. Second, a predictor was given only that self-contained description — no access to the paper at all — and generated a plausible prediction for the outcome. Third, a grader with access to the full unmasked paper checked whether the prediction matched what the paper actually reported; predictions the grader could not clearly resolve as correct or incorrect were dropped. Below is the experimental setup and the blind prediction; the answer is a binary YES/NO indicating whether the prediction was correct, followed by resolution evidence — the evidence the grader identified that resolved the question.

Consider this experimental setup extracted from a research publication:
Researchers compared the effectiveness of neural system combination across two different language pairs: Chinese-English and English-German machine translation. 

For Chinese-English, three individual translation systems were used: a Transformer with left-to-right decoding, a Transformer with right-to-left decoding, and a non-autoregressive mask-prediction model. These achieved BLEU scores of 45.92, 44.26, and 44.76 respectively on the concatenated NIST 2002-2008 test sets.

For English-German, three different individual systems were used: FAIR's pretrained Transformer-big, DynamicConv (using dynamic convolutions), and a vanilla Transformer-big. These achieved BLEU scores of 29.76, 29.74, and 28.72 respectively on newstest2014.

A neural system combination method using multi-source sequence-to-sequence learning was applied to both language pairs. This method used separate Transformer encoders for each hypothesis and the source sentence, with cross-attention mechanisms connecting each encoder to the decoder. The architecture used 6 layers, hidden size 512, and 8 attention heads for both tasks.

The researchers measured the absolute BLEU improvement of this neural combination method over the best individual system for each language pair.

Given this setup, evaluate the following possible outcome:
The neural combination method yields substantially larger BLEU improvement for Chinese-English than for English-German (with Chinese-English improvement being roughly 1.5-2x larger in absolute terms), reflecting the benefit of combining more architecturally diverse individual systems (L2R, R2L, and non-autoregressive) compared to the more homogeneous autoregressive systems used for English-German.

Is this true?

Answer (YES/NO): NO